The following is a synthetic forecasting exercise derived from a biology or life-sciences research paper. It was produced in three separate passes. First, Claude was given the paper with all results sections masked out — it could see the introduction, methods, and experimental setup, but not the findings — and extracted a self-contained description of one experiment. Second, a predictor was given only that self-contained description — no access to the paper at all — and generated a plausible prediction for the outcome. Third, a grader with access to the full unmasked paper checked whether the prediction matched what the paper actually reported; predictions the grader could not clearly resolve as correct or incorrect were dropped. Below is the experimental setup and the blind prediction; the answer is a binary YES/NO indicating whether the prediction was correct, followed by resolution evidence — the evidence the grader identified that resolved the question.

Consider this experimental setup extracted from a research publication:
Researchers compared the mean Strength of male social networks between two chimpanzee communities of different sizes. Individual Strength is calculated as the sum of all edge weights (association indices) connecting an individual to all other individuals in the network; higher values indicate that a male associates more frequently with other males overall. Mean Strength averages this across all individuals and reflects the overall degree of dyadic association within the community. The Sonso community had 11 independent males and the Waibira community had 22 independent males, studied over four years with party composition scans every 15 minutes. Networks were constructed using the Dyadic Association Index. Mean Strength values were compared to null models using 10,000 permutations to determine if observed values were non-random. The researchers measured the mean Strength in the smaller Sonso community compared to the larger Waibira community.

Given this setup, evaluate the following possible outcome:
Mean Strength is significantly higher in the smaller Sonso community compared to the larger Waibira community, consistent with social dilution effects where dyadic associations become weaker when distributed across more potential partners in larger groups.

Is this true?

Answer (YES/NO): NO